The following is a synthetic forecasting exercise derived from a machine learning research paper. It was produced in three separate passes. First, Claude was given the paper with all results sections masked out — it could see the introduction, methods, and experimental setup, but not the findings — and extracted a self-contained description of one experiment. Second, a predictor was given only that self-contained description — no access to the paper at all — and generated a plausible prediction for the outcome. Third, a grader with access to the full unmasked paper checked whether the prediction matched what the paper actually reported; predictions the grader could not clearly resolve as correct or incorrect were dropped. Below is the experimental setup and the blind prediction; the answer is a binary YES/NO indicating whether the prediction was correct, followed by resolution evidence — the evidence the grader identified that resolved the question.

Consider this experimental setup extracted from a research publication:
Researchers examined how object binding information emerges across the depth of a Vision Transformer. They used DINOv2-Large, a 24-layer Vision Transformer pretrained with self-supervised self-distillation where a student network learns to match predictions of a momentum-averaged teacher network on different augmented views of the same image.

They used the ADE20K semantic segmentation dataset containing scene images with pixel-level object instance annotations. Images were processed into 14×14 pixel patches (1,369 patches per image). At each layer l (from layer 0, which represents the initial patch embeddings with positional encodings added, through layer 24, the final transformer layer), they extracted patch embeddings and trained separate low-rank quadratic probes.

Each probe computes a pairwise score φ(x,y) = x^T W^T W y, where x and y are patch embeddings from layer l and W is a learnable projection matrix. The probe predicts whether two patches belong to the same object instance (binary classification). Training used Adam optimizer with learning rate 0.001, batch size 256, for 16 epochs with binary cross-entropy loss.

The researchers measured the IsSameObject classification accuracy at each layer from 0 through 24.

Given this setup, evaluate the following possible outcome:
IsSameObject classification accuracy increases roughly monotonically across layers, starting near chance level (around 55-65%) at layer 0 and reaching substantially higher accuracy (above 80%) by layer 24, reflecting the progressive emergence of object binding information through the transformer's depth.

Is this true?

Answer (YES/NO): NO